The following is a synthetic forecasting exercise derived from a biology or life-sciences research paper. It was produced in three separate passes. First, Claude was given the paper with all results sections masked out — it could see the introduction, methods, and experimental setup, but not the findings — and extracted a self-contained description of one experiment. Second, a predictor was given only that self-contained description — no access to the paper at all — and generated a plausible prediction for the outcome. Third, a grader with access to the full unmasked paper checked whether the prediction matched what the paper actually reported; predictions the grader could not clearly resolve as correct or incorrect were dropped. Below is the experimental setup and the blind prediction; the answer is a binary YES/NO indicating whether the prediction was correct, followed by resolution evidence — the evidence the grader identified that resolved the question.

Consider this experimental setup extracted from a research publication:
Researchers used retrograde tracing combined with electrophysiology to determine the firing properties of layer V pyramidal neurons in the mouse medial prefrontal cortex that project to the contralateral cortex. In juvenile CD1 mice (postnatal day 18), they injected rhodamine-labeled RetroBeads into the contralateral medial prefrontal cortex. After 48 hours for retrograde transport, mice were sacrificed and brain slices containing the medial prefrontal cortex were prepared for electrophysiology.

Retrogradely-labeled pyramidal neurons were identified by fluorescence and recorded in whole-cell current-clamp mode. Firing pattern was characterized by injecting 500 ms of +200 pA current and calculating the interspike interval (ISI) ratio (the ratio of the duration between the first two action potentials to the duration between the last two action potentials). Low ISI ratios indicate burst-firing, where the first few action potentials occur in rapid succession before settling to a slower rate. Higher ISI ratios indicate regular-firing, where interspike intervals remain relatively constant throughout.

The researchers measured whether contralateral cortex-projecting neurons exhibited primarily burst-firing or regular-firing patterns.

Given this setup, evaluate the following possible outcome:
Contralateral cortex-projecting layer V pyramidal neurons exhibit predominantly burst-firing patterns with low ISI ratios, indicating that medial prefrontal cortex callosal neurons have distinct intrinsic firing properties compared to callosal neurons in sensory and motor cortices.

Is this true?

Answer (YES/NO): YES